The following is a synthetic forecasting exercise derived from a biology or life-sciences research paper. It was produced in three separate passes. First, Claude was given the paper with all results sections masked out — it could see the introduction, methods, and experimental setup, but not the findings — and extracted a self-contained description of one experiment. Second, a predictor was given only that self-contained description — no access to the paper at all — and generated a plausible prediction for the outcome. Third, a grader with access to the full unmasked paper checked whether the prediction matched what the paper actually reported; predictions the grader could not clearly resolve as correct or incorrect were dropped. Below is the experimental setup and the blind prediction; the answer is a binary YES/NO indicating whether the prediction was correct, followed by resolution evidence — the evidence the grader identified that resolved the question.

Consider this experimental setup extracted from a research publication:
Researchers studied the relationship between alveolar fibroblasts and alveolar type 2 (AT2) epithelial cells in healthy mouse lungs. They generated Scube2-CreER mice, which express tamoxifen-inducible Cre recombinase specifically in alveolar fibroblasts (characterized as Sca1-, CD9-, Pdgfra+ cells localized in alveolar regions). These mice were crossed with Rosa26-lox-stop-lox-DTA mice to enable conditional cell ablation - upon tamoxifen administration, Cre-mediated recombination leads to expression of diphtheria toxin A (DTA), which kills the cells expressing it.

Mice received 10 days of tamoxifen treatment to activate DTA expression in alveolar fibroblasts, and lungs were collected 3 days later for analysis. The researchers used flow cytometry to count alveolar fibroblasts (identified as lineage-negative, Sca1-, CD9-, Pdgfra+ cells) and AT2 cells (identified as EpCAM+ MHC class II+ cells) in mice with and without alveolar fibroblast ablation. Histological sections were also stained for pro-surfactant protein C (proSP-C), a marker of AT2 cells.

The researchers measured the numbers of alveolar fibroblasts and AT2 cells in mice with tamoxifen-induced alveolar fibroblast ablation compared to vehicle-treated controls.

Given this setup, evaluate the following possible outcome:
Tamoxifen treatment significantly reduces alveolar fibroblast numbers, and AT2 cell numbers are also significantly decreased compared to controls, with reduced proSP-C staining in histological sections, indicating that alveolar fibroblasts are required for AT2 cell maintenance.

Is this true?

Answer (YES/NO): YES